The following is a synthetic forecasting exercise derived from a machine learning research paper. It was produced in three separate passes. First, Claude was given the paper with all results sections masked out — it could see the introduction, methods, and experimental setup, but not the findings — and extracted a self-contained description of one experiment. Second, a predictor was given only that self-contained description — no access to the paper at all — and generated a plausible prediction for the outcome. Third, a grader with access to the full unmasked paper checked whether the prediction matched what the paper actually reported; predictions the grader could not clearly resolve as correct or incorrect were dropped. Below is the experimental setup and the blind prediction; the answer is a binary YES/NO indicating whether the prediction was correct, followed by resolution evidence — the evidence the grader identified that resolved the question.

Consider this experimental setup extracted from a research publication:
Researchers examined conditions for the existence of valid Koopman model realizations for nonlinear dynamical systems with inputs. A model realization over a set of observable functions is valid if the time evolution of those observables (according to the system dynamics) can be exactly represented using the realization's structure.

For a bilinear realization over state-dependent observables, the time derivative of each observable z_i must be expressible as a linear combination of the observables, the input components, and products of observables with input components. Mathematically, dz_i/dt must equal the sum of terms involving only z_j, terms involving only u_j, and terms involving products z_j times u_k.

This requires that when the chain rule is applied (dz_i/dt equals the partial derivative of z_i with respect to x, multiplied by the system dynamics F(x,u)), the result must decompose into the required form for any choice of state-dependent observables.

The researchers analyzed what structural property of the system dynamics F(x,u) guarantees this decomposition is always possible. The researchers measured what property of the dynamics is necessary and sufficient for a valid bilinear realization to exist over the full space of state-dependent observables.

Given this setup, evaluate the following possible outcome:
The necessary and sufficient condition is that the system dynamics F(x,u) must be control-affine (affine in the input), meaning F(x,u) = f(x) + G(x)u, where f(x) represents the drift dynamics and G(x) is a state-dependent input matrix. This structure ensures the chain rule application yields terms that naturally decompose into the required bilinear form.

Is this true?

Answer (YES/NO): YES